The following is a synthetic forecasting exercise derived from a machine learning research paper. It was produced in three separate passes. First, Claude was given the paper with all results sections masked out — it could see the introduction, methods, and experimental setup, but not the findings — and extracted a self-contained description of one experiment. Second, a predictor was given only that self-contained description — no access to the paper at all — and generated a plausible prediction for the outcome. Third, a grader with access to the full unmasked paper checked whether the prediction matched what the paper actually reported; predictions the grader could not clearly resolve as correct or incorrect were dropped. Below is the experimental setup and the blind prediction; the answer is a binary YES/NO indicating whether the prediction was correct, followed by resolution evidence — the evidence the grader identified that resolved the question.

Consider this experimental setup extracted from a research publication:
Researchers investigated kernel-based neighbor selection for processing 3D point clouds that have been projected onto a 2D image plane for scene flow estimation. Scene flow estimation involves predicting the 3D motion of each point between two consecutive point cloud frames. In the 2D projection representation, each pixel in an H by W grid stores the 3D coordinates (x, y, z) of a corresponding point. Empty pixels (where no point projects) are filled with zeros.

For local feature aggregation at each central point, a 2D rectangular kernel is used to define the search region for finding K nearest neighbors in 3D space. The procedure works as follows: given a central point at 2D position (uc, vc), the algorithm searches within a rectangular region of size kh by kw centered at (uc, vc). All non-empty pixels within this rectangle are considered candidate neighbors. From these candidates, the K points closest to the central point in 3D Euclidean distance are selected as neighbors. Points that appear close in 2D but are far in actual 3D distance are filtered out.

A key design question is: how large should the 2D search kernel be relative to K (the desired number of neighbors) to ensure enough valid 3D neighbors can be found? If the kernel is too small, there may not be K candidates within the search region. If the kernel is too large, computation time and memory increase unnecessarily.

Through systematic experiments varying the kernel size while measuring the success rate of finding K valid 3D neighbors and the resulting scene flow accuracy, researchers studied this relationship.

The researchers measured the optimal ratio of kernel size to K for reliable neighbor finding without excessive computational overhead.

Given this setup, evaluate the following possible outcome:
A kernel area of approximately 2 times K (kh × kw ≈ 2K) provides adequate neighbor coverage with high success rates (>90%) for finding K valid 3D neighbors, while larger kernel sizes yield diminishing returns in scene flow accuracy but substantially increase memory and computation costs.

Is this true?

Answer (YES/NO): NO